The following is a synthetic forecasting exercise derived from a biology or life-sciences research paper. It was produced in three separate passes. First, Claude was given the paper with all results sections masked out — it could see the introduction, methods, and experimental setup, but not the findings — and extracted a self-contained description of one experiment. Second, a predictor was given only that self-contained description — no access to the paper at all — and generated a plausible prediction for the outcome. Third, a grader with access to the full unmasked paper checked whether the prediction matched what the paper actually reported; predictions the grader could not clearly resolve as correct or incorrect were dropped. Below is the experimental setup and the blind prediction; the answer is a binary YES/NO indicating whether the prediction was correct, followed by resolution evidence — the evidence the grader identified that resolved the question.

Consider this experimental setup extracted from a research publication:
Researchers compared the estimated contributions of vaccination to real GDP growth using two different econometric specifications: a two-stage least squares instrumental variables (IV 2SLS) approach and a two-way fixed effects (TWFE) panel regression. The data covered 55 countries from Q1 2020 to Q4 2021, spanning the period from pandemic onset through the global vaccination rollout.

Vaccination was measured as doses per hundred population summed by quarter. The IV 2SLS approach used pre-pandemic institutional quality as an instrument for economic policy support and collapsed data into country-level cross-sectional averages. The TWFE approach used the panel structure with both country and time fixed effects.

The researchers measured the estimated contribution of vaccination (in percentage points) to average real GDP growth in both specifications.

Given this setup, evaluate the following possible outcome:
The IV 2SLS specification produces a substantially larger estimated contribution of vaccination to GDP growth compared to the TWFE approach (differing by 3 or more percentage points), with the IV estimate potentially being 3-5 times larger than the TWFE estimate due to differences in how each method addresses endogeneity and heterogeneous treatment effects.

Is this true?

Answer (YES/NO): NO